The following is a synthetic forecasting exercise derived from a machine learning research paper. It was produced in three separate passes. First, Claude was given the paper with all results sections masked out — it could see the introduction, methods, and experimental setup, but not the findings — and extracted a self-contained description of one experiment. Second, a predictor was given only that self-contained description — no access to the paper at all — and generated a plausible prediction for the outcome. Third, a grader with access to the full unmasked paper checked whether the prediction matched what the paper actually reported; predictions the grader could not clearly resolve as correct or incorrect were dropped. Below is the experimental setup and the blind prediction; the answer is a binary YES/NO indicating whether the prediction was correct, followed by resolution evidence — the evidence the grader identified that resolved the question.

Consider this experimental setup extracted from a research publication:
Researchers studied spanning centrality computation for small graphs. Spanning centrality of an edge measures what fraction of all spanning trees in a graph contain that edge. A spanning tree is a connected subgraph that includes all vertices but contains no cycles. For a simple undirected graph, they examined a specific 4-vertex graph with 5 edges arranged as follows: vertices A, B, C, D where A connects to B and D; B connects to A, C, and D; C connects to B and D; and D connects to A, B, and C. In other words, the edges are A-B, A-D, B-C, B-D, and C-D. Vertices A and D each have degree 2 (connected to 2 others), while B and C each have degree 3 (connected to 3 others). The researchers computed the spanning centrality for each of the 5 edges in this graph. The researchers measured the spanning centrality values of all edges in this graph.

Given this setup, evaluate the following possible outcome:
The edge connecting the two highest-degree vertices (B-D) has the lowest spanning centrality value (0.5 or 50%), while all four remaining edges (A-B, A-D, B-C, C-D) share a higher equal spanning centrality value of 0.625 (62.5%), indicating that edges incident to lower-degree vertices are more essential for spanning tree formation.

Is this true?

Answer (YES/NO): NO